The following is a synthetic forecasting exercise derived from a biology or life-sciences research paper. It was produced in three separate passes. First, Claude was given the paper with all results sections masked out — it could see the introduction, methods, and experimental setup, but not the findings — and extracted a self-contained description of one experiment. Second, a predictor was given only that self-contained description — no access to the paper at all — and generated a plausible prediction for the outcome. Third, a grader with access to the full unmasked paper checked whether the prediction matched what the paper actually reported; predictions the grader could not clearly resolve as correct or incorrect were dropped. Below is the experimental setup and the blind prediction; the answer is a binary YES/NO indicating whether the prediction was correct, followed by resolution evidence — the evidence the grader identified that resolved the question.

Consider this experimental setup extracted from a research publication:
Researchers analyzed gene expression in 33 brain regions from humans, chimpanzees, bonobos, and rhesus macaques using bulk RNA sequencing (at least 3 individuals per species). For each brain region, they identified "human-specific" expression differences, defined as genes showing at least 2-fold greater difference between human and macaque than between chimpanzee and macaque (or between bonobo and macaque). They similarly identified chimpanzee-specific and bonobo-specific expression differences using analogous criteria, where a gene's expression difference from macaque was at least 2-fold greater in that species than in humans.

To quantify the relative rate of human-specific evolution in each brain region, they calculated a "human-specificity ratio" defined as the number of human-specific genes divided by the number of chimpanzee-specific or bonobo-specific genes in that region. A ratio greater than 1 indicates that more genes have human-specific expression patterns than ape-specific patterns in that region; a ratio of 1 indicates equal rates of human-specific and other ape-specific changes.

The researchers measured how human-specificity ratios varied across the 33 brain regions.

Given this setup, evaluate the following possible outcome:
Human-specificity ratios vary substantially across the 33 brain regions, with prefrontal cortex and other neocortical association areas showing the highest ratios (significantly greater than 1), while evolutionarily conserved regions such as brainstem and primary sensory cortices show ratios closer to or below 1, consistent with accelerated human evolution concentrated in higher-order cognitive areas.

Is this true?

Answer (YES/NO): NO